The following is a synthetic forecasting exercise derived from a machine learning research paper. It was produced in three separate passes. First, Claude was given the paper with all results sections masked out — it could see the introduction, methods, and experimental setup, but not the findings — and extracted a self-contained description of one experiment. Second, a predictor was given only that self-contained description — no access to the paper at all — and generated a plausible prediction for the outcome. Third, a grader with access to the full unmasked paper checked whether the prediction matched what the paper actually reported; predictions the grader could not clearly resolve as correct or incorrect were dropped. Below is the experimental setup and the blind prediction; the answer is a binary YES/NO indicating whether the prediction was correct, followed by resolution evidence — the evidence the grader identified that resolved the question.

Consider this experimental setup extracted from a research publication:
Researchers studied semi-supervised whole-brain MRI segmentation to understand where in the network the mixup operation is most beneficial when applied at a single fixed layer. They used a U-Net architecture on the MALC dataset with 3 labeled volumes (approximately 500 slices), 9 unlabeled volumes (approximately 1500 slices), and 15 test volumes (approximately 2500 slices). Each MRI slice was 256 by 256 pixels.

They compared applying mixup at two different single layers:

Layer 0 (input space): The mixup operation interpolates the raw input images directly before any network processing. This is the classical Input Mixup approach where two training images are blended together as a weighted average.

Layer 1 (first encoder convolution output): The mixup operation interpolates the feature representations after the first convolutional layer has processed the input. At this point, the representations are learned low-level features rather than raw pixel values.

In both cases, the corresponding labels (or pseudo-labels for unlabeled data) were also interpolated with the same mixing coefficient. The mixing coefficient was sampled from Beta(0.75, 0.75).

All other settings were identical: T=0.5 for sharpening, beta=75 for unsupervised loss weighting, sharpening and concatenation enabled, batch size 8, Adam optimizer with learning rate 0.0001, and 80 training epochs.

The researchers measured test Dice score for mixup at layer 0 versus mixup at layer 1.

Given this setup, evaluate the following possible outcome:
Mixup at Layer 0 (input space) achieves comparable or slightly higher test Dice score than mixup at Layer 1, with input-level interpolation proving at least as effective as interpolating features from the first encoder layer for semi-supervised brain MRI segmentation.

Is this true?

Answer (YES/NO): YES